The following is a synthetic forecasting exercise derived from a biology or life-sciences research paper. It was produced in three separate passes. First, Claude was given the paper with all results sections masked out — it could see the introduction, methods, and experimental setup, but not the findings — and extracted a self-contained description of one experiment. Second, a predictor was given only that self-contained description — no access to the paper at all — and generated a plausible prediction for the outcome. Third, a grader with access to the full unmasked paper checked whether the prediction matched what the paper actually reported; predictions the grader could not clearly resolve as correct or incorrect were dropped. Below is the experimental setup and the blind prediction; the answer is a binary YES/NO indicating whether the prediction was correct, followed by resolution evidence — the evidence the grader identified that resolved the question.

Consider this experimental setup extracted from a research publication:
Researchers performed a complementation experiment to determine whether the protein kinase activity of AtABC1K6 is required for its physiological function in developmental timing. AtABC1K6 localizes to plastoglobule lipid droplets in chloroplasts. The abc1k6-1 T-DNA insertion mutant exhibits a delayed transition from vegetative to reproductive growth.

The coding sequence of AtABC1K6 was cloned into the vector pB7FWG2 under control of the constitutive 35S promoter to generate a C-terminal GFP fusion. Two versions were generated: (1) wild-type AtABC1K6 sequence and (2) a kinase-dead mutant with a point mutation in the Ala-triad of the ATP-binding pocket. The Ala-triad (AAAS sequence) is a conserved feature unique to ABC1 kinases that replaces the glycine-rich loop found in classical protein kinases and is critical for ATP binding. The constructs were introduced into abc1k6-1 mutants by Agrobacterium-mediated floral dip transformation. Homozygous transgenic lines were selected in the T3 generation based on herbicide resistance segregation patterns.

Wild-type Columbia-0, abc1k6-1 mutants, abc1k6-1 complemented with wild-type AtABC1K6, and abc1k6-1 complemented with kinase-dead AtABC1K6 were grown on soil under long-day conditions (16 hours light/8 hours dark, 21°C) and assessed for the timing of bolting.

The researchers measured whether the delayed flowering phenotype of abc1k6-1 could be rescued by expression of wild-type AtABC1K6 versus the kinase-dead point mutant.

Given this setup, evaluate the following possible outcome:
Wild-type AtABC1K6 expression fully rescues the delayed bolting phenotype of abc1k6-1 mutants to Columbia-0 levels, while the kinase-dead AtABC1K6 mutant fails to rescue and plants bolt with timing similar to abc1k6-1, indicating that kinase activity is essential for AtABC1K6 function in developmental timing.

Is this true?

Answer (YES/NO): YES